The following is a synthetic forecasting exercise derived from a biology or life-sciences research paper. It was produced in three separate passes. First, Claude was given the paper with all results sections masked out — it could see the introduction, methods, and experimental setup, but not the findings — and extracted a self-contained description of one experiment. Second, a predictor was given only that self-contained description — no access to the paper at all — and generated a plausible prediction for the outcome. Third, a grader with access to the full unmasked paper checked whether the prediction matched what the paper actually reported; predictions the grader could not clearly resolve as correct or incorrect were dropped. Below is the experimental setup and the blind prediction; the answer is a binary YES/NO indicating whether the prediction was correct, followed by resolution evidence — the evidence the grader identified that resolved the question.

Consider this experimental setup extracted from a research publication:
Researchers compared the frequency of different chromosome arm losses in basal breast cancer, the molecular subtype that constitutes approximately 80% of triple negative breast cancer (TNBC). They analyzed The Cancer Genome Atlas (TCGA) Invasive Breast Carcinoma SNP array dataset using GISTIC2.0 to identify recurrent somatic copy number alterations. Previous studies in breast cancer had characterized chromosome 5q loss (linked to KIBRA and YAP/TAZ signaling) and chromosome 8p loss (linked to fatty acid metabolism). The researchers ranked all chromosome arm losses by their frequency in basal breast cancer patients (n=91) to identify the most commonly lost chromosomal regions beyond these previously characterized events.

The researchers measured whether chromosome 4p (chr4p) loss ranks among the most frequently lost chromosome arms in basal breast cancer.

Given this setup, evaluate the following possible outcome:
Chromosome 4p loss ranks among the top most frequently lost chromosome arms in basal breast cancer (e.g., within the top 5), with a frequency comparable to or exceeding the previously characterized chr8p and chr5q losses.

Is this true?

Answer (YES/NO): YES